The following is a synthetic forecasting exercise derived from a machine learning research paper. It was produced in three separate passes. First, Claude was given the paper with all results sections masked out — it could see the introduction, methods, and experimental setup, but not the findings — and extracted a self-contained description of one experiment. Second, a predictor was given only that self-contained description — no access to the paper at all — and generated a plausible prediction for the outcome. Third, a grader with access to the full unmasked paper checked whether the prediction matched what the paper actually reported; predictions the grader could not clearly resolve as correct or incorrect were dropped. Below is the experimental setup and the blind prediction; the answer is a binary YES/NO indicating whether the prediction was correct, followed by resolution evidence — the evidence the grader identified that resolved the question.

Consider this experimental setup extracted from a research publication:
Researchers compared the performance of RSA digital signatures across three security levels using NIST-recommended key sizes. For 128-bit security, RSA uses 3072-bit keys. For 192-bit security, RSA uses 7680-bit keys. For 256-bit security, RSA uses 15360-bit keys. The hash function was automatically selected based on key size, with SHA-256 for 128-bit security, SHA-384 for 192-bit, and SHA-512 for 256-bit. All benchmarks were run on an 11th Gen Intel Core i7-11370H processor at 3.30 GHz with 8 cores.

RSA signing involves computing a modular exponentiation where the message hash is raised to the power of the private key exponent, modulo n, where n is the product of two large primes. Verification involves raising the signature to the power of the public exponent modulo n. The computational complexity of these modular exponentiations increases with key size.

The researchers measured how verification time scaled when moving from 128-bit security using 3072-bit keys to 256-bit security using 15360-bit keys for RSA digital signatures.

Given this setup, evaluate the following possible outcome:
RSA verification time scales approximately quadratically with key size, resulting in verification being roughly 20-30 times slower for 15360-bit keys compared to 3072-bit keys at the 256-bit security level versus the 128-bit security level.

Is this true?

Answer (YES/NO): NO